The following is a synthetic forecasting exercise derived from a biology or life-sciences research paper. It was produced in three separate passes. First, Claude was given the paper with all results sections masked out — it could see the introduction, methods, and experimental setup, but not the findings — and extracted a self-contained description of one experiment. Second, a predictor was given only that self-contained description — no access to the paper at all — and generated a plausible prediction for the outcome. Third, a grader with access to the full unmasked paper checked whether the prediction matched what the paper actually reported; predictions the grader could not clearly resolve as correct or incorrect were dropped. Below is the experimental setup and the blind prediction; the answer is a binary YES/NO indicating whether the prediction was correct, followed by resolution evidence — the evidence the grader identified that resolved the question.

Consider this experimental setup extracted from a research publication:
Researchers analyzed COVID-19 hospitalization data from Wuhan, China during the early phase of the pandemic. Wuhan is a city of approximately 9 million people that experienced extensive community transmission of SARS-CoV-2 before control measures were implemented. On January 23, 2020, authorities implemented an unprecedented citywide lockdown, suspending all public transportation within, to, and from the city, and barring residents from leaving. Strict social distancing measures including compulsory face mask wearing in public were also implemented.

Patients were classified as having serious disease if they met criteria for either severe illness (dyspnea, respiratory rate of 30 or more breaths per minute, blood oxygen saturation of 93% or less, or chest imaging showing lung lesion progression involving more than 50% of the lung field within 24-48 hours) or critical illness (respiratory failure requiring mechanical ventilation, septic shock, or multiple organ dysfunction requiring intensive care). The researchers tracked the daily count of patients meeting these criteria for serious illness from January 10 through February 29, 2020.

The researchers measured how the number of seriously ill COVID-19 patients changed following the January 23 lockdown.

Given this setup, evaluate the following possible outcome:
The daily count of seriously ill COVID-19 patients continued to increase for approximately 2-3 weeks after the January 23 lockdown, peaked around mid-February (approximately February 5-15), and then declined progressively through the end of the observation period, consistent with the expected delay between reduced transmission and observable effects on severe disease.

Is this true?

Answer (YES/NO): NO